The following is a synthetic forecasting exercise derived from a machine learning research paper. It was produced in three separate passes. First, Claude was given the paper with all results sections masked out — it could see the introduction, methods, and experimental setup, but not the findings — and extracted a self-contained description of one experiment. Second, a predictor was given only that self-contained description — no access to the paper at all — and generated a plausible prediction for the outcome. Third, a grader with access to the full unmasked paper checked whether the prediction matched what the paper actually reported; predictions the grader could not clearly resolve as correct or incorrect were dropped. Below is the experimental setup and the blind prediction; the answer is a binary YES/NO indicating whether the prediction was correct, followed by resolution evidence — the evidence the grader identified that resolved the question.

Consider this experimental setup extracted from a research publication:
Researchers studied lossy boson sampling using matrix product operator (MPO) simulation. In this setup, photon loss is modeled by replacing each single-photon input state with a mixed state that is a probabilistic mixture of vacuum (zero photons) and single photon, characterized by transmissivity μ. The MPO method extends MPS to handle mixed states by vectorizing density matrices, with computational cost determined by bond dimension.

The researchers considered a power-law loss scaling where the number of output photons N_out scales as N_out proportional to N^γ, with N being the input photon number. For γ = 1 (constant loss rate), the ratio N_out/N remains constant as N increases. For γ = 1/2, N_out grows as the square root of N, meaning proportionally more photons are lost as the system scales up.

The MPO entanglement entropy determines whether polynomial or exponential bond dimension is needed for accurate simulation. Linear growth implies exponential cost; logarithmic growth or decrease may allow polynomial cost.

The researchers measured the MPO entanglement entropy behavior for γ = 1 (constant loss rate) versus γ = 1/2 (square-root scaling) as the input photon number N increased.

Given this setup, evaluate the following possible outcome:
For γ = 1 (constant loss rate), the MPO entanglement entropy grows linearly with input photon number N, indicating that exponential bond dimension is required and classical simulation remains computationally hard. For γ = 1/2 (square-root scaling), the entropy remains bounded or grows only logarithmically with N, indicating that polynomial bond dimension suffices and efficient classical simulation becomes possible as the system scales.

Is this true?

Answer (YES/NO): YES